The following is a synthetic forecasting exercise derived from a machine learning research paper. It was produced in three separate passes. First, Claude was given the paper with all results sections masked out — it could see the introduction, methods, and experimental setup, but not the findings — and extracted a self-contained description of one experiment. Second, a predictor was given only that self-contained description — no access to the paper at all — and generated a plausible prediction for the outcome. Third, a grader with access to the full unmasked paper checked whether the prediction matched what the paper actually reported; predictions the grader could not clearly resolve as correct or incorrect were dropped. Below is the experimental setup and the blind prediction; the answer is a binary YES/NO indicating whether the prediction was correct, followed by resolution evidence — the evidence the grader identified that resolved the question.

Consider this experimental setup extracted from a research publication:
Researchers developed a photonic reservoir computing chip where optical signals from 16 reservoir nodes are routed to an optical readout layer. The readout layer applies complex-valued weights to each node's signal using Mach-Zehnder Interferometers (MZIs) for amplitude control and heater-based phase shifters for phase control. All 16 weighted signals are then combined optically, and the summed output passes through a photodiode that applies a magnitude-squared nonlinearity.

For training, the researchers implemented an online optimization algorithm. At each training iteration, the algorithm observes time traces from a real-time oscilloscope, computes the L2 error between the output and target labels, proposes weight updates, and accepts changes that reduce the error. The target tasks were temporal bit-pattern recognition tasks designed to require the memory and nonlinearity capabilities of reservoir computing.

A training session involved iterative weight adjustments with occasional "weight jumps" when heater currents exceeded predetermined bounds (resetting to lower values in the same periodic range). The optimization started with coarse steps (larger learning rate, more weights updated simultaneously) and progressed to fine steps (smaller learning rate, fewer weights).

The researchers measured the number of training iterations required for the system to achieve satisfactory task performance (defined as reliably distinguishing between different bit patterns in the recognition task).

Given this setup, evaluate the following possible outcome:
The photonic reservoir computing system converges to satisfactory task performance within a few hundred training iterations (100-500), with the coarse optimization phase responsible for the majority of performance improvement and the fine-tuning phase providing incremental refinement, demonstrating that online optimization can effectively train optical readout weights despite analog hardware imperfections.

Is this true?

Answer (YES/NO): NO